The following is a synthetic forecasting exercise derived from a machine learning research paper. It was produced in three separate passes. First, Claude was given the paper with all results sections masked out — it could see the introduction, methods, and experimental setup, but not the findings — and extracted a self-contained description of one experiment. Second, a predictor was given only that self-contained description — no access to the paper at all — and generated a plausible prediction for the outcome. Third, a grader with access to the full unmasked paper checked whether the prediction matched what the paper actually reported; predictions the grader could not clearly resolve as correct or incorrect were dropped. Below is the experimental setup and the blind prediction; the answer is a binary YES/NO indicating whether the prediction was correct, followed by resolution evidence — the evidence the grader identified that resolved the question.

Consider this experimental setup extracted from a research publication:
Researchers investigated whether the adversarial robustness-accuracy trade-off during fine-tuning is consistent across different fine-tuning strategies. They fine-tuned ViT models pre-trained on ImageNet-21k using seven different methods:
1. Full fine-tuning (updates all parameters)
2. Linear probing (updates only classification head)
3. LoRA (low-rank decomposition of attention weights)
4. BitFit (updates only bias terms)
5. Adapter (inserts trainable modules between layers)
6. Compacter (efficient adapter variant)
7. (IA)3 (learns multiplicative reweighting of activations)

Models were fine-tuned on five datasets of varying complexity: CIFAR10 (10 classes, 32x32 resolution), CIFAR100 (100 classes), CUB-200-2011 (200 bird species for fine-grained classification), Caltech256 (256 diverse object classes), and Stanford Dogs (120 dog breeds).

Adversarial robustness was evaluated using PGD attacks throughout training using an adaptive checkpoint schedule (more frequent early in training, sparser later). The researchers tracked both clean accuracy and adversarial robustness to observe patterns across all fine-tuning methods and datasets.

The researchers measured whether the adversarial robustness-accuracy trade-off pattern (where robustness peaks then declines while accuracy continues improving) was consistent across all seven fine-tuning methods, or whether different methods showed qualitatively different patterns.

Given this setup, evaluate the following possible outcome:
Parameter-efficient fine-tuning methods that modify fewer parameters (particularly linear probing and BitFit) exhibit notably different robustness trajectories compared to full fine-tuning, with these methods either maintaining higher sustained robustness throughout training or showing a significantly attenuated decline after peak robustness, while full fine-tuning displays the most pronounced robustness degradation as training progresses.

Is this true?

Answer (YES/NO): NO